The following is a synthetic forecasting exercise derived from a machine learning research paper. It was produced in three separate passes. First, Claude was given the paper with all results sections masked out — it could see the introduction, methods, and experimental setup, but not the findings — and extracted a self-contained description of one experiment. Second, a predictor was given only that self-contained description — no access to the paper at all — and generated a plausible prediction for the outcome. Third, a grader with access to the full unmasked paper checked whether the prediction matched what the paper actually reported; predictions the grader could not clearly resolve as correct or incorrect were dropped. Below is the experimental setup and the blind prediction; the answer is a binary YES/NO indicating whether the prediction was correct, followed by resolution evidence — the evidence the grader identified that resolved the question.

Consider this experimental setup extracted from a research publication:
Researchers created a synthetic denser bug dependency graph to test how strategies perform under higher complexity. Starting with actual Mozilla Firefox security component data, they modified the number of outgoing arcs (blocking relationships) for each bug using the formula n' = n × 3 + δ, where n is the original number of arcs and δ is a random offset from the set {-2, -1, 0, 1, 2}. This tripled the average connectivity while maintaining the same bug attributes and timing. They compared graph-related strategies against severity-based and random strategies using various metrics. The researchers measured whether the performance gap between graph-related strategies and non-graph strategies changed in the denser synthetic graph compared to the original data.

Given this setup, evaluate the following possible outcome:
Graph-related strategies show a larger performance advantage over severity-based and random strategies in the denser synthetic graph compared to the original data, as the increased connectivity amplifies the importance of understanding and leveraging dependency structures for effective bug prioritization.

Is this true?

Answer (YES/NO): YES